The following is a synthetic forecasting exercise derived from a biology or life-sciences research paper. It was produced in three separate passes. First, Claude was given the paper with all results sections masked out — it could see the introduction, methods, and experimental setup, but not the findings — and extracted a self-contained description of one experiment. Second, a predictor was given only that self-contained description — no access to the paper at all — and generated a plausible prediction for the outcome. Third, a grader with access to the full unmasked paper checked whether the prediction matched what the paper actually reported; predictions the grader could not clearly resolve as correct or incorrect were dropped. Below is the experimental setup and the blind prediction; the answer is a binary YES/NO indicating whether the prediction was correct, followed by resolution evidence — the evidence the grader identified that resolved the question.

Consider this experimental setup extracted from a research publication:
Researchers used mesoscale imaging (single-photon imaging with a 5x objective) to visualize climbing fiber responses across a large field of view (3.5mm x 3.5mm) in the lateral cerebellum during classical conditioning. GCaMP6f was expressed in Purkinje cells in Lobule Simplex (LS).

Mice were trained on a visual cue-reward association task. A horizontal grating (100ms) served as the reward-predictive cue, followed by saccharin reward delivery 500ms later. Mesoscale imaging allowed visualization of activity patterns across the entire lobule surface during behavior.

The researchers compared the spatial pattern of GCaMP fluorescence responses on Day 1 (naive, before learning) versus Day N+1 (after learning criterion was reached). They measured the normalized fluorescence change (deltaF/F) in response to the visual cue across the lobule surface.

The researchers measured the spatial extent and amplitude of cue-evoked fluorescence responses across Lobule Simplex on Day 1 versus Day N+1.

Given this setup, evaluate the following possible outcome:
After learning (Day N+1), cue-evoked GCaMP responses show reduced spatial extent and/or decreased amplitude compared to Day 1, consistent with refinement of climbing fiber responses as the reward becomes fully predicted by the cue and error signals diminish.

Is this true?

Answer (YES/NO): NO